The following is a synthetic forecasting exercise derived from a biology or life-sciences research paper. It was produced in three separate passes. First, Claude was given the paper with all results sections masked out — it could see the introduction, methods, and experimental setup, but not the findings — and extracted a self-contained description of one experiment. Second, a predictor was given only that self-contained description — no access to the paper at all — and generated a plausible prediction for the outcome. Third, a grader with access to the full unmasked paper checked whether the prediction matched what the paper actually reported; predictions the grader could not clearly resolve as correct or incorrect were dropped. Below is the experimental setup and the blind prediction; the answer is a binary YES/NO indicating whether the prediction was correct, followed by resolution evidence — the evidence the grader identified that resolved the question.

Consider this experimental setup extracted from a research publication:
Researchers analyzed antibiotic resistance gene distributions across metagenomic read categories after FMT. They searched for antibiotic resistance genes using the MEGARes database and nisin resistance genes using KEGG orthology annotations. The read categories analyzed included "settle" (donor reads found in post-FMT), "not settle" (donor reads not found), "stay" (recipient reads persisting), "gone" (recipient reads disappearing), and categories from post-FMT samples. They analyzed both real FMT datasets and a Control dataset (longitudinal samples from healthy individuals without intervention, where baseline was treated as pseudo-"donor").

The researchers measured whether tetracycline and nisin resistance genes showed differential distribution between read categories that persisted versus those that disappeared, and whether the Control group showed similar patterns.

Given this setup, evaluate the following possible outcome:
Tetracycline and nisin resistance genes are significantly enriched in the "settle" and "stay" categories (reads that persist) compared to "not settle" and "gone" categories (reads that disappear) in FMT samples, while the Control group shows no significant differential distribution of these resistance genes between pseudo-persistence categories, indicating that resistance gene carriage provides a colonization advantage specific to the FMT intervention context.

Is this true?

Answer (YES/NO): NO